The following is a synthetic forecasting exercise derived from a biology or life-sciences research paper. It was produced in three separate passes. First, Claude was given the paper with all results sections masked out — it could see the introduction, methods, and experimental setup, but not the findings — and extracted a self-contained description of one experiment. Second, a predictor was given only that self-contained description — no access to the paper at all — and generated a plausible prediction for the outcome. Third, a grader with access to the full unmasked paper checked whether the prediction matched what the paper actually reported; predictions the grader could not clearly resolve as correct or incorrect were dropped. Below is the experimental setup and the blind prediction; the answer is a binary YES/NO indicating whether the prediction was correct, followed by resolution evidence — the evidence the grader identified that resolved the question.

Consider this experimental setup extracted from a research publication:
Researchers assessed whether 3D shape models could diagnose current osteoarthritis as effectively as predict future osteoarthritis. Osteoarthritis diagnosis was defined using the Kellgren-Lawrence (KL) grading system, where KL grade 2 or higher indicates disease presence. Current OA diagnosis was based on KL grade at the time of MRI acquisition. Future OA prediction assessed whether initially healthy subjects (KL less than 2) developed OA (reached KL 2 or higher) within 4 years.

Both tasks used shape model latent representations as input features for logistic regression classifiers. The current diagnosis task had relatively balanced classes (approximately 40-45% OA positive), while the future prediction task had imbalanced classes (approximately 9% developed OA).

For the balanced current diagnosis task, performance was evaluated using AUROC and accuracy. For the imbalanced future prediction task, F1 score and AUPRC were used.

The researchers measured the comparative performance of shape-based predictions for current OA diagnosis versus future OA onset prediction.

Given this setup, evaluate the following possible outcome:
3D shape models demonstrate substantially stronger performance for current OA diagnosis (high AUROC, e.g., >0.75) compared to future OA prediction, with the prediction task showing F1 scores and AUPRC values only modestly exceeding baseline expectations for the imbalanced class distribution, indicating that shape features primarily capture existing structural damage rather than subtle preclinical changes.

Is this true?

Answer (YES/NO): YES